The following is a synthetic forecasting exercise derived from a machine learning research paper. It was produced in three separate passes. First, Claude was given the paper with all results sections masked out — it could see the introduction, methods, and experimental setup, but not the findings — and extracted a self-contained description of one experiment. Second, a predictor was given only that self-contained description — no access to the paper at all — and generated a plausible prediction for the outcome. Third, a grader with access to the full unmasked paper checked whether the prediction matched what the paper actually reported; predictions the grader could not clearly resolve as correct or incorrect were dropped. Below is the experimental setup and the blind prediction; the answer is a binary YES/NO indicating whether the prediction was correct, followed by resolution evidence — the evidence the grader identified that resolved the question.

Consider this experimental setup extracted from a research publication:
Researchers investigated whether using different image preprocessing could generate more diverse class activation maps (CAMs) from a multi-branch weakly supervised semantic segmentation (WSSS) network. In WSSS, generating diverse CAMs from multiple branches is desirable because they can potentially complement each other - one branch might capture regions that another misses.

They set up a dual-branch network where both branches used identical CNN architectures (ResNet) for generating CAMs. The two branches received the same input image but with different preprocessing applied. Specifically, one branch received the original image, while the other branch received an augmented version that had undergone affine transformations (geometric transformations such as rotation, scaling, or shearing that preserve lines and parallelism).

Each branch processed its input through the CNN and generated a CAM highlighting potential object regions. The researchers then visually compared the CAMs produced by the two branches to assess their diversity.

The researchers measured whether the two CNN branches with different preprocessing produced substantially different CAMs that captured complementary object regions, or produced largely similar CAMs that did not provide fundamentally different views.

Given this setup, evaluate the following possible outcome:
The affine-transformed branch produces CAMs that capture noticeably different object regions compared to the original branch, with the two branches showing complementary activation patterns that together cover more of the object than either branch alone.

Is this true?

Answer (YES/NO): NO